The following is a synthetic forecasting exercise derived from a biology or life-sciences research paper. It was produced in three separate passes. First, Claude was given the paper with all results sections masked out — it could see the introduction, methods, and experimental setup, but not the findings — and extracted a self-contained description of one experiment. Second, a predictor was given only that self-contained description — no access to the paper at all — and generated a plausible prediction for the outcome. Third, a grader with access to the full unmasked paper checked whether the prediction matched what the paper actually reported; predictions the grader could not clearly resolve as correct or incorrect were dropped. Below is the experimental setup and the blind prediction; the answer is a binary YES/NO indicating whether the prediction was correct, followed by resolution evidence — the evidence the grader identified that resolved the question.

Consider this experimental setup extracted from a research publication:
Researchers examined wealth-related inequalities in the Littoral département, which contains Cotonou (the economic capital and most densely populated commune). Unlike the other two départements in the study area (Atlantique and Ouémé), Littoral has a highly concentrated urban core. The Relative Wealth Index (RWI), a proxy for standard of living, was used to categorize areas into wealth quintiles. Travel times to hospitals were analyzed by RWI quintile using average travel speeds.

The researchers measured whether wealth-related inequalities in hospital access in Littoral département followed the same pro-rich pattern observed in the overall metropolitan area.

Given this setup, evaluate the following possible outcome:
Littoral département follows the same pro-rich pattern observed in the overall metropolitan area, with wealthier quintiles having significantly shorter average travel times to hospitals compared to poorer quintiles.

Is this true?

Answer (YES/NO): NO